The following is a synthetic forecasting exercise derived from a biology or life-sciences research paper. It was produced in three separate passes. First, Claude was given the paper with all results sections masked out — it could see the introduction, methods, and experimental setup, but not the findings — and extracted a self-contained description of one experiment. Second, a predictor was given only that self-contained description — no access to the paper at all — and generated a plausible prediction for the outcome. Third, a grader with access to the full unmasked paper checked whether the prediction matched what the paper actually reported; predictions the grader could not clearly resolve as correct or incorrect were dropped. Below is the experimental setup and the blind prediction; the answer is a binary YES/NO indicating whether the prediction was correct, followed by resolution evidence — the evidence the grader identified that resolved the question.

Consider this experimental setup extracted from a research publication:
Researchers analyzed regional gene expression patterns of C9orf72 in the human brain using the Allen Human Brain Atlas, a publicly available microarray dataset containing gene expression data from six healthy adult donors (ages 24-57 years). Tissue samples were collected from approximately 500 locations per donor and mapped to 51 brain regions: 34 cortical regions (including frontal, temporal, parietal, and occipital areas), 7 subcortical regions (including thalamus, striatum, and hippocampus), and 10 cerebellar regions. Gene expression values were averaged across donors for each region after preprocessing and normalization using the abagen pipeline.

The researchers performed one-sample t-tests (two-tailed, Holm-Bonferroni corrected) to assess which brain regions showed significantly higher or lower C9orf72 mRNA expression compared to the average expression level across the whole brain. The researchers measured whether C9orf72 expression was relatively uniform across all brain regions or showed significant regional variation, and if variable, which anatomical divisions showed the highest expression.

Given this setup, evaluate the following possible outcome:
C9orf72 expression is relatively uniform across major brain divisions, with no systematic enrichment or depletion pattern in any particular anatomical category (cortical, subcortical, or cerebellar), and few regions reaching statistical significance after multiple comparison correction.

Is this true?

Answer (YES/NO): NO